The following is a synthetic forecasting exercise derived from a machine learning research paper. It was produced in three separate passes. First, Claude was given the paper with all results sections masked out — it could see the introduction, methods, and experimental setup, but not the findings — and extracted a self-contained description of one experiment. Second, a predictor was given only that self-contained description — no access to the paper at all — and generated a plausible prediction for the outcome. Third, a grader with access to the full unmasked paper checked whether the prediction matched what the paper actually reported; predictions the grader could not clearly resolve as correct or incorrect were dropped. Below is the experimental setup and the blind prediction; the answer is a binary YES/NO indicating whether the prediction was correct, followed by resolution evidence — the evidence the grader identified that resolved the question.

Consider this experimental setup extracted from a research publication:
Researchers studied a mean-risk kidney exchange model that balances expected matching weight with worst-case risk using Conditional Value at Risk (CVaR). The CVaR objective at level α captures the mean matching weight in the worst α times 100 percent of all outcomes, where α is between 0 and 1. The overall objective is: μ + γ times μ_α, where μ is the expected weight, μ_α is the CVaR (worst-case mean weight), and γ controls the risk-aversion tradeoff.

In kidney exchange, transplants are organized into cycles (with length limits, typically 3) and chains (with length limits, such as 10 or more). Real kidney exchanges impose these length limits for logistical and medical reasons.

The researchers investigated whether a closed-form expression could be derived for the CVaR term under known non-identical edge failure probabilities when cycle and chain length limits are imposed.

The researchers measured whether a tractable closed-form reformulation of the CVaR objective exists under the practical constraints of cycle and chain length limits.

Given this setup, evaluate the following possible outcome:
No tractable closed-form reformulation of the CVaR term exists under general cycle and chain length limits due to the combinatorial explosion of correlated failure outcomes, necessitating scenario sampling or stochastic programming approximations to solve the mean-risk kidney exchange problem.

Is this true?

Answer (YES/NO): YES